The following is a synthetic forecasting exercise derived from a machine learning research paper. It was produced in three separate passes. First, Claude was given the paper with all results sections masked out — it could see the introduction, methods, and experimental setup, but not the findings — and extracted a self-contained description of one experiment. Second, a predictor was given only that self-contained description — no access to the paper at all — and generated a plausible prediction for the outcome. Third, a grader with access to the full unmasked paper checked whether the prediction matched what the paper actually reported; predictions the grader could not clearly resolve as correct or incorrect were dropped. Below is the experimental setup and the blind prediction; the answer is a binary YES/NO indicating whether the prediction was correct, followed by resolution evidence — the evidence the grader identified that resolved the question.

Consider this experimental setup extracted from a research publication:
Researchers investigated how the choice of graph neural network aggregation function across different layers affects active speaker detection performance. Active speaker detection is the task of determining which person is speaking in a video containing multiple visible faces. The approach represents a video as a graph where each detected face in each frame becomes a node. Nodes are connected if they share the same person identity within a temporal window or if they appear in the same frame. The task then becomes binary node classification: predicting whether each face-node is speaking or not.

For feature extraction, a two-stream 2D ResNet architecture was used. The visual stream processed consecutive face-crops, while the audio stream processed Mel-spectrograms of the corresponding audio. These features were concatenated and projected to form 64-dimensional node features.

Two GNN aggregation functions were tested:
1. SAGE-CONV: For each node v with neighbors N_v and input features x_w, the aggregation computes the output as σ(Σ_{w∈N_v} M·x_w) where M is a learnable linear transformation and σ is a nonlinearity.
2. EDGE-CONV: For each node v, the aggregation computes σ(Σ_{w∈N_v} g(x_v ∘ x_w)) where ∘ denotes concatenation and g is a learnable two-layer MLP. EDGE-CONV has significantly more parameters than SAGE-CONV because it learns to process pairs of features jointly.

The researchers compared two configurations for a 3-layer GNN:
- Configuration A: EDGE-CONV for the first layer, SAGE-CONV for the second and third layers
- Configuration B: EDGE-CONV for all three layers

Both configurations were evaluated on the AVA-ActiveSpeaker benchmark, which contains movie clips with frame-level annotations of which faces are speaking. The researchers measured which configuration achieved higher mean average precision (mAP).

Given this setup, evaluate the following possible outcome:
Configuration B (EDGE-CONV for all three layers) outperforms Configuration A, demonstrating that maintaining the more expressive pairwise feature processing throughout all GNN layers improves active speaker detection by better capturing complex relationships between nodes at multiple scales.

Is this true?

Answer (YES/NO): NO